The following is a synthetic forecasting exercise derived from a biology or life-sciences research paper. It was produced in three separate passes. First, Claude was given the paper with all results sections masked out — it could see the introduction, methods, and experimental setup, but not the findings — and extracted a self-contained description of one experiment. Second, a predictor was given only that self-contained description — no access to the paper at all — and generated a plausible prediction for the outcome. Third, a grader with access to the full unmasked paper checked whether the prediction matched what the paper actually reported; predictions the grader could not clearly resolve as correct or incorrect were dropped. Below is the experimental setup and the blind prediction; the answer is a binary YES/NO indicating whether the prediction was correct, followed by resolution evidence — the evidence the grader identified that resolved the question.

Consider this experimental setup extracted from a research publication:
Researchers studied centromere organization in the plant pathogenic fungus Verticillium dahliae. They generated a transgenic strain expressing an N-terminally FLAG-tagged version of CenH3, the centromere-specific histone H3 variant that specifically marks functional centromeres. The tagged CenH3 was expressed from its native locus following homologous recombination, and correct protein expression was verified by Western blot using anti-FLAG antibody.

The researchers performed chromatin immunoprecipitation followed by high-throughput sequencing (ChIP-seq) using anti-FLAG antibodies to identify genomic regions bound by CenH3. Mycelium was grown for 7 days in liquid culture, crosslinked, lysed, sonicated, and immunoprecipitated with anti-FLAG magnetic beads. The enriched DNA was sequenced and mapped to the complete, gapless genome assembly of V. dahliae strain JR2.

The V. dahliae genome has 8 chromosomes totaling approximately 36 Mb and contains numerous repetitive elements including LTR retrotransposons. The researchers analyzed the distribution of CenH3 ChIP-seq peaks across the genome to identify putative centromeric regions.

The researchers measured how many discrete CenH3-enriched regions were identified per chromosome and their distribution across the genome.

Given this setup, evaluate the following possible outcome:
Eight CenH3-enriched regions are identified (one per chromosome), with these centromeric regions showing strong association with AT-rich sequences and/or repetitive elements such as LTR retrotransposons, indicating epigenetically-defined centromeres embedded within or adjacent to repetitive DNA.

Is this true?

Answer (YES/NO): YES